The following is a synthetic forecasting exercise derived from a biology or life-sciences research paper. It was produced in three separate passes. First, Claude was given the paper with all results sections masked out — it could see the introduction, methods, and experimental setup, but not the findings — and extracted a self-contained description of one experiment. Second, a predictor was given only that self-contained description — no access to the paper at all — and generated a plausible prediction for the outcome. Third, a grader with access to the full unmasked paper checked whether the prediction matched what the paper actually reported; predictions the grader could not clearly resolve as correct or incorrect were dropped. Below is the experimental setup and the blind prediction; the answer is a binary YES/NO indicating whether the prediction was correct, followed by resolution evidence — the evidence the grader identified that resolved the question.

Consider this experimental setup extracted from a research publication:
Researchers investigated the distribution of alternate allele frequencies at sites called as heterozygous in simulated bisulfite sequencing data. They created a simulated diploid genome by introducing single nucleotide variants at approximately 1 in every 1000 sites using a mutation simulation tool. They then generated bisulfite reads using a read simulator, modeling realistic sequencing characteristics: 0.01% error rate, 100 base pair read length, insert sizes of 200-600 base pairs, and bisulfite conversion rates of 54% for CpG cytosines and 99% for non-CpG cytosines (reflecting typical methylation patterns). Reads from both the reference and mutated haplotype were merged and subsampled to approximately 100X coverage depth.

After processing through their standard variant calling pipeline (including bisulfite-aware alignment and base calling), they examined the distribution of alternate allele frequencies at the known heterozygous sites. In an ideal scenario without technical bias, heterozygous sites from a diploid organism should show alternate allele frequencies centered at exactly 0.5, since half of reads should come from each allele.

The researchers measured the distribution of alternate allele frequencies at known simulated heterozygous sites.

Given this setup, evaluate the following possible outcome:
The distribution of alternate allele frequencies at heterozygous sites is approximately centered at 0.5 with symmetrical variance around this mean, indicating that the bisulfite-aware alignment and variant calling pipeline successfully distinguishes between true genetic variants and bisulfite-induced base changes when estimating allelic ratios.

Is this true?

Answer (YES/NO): NO